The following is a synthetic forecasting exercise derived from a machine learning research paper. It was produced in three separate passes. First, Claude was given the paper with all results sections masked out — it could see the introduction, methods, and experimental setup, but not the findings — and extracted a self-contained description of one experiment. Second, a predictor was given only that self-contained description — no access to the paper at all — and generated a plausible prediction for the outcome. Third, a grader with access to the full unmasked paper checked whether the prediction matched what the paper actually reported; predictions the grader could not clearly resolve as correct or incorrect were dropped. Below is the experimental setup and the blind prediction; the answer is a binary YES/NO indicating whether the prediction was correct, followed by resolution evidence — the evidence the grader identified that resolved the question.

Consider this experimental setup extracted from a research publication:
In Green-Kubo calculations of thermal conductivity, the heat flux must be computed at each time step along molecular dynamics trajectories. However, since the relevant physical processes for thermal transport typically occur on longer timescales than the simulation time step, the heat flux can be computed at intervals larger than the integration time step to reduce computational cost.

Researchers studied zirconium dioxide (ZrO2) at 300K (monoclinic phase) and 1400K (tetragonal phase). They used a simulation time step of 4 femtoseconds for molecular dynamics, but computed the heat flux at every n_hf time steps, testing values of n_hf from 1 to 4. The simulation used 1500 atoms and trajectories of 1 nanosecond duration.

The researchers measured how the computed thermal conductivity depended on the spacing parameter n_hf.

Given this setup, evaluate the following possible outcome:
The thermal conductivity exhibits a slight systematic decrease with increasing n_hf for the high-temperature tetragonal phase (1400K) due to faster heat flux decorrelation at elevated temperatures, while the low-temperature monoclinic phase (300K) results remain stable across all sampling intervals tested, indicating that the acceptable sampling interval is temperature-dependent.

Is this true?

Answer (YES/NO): NO